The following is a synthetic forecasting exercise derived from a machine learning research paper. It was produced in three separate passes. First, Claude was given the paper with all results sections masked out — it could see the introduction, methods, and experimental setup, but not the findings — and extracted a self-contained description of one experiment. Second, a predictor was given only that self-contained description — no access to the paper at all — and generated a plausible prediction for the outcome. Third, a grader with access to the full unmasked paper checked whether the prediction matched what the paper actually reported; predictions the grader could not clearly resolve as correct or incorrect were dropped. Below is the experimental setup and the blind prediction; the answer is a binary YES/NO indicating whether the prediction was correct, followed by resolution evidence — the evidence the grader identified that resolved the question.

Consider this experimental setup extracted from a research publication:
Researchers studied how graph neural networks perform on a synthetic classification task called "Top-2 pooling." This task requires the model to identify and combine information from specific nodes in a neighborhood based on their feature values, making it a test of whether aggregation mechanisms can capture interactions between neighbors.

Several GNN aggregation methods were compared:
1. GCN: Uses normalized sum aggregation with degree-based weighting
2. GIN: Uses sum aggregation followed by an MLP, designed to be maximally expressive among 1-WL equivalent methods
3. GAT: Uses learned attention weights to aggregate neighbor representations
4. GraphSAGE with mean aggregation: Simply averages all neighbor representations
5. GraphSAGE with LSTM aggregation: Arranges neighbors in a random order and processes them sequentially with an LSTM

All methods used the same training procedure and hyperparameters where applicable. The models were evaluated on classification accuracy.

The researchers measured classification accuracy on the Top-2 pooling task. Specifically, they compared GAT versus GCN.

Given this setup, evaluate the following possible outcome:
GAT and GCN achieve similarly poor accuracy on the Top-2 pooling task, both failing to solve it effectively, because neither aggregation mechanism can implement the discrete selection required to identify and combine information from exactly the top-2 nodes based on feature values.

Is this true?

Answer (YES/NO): YES